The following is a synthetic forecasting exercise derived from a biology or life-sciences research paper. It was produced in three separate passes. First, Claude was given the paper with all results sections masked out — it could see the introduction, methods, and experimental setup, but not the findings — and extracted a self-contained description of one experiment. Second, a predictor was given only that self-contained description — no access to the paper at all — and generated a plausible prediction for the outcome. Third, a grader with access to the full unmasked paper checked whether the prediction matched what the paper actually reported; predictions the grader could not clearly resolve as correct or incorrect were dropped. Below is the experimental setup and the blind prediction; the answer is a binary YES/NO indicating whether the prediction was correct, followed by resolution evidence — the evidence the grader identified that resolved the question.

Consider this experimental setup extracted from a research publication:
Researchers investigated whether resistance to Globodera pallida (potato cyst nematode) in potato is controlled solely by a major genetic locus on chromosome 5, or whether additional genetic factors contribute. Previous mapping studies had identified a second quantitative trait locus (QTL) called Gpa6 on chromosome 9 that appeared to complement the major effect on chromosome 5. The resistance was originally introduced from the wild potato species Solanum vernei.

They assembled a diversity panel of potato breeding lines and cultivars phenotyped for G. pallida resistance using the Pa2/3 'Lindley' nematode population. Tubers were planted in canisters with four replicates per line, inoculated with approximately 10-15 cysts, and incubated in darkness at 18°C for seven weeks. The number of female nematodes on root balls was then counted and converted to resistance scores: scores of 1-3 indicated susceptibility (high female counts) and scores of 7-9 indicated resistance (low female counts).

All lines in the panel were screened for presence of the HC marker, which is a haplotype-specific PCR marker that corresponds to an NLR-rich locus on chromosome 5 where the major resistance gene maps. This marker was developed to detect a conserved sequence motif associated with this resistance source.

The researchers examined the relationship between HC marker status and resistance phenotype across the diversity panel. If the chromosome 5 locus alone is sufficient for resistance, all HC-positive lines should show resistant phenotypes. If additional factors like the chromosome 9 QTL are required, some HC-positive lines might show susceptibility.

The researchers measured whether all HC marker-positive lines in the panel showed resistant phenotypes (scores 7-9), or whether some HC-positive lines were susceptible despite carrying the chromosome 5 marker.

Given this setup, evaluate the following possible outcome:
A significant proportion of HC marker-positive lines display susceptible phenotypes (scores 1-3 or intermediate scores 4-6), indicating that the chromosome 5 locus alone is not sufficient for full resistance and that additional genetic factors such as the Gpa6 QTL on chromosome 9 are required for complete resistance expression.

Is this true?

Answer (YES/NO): NO